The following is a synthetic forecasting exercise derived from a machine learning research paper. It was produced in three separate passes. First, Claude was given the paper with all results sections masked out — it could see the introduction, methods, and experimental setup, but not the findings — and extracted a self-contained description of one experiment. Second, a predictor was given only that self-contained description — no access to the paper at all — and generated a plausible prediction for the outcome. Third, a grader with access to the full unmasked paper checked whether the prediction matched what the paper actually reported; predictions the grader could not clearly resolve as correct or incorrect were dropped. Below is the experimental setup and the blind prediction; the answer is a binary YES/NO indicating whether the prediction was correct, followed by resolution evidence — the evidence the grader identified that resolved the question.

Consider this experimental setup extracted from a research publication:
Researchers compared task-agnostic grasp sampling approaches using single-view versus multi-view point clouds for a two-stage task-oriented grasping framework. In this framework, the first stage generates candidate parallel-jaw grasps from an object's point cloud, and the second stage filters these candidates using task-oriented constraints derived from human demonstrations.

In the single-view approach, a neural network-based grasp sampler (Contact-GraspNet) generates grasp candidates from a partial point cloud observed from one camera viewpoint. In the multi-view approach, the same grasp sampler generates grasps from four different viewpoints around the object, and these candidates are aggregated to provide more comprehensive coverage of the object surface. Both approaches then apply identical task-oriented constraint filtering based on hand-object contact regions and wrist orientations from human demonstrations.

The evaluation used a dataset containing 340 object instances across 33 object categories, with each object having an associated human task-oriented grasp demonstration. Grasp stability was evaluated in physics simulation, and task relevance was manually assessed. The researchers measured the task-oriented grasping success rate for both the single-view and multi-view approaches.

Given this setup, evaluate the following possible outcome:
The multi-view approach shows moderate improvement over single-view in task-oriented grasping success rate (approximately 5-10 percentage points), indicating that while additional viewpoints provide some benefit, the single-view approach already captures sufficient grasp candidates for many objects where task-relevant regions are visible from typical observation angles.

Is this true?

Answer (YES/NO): NO